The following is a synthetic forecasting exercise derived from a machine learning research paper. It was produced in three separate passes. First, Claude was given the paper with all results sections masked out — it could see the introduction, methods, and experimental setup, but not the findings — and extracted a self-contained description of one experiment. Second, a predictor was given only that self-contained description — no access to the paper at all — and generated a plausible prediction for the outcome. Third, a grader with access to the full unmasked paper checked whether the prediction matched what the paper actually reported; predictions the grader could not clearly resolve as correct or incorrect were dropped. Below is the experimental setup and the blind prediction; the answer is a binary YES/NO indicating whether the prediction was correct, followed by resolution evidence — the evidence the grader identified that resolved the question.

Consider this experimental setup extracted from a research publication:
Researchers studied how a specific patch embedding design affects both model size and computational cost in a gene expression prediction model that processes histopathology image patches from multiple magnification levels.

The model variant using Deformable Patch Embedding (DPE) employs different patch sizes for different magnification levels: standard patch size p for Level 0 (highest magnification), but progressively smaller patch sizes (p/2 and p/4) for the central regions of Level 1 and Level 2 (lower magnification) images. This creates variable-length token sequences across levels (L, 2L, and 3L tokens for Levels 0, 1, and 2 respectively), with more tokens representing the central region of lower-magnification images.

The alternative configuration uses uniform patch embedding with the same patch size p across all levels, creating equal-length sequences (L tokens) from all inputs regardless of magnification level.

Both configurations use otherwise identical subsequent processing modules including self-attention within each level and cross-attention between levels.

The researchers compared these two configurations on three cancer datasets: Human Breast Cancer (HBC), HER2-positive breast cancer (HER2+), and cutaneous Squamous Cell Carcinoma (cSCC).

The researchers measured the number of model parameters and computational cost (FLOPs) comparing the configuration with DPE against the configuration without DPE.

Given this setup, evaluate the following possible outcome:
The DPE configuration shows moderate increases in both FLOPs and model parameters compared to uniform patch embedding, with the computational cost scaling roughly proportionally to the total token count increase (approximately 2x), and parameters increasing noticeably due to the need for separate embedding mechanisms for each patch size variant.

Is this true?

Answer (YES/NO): NO